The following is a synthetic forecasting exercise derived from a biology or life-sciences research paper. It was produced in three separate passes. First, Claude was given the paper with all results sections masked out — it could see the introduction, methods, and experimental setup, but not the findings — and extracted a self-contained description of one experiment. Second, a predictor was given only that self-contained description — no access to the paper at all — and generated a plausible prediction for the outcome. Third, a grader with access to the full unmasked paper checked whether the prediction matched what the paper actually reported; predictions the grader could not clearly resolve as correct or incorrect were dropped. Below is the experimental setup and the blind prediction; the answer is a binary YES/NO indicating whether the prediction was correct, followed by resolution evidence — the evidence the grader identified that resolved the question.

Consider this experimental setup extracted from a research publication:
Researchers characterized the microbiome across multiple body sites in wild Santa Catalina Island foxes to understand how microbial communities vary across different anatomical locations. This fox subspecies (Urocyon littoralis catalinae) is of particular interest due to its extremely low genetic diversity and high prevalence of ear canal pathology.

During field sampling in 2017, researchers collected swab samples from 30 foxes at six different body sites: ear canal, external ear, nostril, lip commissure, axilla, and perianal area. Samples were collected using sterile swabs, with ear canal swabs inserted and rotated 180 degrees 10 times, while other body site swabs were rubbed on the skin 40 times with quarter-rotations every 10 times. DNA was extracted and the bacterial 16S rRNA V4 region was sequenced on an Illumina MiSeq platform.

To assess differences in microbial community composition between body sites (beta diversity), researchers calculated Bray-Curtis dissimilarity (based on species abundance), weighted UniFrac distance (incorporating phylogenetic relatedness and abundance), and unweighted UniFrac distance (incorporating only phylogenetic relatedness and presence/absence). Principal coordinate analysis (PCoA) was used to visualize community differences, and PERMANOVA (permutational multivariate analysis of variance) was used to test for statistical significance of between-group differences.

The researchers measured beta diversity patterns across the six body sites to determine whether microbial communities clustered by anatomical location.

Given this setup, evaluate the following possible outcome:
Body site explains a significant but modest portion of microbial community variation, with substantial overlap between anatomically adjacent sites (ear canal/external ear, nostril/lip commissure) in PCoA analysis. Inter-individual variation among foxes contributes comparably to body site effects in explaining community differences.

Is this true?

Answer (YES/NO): NO